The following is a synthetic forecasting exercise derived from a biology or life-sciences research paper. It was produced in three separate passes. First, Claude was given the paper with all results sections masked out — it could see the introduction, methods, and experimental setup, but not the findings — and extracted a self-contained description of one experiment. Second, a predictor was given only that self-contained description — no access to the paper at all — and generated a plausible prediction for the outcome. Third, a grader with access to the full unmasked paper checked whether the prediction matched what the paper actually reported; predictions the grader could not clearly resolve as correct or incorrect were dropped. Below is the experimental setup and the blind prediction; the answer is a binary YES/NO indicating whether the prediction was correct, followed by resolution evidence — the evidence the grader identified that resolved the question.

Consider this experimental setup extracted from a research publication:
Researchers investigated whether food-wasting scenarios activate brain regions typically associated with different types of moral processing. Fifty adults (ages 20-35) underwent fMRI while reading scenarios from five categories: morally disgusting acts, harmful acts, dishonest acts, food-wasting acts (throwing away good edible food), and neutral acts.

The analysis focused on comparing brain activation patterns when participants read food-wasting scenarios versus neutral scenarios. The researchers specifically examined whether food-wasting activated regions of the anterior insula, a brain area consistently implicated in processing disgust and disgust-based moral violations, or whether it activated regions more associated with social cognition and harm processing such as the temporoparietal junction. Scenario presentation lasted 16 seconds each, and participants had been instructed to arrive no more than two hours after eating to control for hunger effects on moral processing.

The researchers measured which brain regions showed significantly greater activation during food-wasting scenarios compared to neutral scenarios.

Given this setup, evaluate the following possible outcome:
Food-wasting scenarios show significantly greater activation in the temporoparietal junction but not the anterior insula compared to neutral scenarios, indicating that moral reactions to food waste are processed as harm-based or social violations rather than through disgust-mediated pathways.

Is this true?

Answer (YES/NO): NO